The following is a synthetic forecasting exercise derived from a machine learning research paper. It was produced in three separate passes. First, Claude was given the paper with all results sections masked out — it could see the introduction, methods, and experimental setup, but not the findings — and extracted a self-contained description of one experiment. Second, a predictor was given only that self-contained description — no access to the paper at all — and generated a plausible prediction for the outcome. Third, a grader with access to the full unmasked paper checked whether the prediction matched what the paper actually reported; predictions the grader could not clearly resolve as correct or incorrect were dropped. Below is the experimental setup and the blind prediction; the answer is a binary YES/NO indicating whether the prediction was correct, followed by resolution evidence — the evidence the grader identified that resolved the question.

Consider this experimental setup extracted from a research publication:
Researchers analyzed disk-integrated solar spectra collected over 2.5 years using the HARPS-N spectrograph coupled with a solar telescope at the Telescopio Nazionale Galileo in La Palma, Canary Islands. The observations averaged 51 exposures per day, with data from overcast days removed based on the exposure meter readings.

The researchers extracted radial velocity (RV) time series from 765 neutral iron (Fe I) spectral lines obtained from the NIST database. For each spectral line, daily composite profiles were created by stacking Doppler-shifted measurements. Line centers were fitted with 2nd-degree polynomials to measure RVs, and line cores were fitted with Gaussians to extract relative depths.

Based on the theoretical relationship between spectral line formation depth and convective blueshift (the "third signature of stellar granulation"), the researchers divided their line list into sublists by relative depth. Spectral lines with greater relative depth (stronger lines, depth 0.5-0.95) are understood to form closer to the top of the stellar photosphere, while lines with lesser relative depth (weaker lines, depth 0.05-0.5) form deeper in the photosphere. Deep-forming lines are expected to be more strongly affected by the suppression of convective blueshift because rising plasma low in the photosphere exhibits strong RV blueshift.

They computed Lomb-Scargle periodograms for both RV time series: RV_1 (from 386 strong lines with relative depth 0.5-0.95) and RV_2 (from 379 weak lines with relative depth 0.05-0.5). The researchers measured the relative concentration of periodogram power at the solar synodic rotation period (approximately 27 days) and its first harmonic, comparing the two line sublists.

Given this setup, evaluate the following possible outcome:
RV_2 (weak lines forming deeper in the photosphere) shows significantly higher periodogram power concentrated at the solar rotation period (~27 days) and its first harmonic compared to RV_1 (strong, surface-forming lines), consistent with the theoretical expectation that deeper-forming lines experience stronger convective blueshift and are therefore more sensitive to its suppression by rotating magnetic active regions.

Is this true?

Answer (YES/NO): NO